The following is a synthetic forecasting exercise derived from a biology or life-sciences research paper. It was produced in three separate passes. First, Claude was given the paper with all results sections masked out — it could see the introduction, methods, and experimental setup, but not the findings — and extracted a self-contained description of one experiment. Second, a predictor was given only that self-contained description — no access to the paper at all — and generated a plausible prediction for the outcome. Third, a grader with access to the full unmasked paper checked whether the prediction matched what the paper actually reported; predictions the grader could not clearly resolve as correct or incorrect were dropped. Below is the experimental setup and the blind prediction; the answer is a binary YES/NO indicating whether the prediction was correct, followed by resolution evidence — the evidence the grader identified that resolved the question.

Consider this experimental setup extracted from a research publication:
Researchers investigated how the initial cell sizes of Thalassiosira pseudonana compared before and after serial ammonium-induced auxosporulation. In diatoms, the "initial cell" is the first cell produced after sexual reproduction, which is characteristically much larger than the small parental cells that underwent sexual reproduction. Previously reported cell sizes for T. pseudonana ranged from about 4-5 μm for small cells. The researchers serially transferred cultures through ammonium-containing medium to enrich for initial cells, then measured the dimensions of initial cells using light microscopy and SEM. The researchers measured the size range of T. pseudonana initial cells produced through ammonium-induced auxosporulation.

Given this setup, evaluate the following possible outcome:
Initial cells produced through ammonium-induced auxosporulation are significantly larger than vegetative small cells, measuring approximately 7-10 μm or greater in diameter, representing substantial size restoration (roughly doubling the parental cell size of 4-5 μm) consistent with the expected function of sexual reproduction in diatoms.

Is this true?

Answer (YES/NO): YES